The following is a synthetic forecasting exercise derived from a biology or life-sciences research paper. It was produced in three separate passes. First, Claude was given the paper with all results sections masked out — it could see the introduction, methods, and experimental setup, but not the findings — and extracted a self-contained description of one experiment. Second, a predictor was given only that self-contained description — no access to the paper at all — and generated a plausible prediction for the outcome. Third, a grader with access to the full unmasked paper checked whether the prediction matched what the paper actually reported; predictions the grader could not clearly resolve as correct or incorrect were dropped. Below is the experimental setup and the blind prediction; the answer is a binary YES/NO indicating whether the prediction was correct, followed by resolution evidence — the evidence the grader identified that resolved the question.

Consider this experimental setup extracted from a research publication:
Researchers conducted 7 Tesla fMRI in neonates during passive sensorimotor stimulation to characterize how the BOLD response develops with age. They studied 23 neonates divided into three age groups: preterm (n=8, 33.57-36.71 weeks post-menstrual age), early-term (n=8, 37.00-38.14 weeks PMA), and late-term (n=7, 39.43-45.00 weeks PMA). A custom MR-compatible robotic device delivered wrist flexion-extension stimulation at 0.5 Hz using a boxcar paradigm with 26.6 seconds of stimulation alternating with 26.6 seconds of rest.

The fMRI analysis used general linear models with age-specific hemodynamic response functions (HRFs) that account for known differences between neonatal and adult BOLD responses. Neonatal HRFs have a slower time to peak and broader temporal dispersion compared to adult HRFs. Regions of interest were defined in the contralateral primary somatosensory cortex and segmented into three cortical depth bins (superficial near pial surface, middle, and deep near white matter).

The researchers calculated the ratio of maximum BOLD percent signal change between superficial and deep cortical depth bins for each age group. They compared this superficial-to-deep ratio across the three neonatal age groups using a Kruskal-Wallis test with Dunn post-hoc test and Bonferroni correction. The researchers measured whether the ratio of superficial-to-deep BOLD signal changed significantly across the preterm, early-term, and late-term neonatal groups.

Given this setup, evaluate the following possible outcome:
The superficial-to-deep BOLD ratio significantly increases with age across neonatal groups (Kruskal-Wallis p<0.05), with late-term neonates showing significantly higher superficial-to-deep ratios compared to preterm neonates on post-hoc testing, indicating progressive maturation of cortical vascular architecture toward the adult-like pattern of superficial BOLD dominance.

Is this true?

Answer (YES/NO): NO